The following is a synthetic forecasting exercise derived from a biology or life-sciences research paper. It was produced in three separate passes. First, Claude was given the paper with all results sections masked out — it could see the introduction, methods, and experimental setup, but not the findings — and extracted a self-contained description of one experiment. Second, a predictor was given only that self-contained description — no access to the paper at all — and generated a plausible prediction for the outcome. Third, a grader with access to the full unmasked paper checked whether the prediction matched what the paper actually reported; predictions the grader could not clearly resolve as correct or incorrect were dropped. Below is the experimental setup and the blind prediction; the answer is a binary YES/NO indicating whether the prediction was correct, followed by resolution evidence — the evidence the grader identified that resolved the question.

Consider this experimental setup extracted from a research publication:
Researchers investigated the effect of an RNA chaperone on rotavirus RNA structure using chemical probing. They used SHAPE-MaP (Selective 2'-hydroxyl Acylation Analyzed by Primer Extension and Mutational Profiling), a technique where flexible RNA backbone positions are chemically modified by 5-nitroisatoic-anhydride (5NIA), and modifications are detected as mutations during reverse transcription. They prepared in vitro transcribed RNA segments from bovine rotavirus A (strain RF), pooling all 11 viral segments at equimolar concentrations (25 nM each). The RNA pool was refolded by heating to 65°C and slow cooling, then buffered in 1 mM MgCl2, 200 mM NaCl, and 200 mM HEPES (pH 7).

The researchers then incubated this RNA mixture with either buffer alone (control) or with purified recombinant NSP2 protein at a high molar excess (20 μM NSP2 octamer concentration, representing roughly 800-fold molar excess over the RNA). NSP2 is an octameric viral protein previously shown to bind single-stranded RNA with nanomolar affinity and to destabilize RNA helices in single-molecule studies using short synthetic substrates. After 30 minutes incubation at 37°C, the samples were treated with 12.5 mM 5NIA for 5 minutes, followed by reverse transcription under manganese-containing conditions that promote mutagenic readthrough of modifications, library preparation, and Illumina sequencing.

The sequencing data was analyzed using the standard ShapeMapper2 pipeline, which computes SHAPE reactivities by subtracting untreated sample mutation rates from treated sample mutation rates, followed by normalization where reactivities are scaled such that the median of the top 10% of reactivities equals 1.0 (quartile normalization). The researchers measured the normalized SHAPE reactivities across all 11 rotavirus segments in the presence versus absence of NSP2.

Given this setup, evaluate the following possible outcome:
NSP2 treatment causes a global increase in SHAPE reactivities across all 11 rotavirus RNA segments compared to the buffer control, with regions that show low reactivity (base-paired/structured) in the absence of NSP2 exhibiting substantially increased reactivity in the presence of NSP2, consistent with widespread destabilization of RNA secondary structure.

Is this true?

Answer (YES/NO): NO